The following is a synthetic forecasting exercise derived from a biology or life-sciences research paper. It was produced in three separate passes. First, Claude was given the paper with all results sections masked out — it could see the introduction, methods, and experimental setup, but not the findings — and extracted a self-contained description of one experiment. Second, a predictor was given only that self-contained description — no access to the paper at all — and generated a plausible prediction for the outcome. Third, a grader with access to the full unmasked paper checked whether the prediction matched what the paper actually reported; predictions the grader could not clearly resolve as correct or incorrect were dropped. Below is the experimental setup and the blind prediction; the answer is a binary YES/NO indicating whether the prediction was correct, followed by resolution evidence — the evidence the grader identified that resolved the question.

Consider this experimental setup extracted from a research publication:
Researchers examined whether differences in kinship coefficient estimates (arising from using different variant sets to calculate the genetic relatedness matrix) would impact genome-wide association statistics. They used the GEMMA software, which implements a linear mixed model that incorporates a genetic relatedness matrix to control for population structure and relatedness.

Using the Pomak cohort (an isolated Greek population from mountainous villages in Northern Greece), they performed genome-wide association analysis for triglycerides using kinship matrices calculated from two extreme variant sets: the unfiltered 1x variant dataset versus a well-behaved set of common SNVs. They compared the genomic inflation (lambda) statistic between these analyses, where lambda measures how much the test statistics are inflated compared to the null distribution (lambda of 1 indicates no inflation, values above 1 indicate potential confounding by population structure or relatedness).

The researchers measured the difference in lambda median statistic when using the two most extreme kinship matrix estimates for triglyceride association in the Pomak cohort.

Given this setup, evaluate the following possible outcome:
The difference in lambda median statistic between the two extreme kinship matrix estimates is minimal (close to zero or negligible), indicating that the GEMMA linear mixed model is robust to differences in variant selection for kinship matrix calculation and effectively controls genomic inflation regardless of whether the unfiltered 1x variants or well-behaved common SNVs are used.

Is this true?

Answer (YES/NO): YES